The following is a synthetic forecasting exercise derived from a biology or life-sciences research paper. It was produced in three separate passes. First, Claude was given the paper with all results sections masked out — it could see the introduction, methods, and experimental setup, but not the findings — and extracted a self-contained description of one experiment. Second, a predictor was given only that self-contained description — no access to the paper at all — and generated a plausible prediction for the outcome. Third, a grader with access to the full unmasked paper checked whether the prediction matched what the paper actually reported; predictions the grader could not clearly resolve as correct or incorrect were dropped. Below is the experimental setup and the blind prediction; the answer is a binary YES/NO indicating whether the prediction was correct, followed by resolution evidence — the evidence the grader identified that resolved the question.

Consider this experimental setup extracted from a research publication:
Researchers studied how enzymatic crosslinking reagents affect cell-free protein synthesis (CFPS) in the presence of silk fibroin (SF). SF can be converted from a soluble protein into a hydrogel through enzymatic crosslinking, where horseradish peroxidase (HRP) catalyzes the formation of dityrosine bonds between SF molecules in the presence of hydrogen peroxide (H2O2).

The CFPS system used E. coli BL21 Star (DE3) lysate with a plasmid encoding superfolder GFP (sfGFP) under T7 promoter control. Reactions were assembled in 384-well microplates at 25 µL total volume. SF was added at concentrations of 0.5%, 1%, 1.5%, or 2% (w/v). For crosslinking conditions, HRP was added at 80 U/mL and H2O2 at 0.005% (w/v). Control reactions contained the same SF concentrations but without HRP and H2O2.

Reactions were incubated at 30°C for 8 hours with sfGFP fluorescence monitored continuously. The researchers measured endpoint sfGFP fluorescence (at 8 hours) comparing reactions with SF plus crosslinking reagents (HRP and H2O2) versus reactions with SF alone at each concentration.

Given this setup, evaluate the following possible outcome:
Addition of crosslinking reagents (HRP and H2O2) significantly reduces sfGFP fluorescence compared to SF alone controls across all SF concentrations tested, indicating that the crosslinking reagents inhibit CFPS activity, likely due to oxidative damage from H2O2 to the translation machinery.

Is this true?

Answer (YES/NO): NO